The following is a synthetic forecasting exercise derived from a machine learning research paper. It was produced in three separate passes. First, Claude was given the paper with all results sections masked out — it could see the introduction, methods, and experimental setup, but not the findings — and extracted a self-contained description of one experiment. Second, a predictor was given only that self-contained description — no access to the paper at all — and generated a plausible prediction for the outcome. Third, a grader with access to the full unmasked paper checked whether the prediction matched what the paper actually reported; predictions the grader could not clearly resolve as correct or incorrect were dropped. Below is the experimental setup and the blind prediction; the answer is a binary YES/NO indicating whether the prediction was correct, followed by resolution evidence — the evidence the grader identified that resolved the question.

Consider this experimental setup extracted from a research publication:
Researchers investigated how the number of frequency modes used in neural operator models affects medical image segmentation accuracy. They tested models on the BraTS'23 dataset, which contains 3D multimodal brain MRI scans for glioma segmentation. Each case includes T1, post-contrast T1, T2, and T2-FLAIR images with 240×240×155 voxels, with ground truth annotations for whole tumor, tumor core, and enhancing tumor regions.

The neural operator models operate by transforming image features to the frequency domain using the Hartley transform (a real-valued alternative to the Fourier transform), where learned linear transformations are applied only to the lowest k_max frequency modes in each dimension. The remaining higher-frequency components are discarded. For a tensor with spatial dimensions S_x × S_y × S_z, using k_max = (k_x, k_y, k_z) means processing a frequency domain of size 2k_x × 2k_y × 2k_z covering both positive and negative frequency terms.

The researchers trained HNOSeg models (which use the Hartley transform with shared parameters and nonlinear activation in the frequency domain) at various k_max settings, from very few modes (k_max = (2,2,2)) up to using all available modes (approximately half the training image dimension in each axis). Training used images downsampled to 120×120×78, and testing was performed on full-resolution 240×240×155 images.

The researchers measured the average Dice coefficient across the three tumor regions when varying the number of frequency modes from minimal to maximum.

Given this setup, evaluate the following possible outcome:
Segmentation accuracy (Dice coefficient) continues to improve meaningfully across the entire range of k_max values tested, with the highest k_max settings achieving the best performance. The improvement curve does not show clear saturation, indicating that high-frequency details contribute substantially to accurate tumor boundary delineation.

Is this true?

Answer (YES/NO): NO